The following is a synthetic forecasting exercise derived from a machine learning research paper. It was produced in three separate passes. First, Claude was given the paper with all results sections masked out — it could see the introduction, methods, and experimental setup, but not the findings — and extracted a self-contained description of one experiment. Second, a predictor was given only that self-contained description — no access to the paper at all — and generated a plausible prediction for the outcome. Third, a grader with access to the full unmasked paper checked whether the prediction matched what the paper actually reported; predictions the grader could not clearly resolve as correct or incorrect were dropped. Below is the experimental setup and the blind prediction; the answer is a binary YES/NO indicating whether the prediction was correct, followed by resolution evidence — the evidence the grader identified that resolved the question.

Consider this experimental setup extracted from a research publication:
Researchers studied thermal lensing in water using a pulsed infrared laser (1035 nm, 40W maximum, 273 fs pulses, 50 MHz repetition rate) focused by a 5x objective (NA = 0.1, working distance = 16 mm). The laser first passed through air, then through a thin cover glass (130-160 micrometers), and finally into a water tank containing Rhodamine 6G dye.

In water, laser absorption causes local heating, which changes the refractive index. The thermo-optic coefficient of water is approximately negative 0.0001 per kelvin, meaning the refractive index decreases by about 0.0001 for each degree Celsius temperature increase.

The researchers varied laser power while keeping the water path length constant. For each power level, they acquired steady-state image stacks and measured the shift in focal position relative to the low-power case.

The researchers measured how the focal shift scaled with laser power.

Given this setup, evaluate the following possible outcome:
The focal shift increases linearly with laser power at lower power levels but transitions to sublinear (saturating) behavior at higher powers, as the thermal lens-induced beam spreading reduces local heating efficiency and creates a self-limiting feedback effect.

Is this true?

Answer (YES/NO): NO